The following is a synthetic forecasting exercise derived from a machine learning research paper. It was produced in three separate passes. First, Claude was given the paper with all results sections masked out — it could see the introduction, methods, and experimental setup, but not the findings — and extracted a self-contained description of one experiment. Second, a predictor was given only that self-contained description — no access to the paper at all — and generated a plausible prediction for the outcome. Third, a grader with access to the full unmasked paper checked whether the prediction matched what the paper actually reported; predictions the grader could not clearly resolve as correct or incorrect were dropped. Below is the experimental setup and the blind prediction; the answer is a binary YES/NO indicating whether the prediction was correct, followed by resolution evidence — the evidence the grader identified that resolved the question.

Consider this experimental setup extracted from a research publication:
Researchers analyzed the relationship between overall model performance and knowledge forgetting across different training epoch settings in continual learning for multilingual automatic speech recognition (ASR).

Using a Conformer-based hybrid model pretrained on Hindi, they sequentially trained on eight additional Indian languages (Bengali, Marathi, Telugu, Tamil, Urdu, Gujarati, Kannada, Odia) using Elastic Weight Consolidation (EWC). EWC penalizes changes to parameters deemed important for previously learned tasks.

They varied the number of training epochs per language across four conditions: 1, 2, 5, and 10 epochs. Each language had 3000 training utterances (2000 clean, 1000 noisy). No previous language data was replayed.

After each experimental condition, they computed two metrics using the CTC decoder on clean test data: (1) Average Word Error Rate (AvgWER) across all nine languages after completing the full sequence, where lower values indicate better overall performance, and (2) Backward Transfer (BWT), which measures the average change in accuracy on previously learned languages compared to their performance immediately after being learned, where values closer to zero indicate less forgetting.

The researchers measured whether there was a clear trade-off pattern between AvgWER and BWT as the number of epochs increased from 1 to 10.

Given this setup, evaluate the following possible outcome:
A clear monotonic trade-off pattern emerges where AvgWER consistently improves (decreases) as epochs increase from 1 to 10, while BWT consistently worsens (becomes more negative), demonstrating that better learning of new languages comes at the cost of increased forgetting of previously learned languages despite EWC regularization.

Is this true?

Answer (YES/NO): YES